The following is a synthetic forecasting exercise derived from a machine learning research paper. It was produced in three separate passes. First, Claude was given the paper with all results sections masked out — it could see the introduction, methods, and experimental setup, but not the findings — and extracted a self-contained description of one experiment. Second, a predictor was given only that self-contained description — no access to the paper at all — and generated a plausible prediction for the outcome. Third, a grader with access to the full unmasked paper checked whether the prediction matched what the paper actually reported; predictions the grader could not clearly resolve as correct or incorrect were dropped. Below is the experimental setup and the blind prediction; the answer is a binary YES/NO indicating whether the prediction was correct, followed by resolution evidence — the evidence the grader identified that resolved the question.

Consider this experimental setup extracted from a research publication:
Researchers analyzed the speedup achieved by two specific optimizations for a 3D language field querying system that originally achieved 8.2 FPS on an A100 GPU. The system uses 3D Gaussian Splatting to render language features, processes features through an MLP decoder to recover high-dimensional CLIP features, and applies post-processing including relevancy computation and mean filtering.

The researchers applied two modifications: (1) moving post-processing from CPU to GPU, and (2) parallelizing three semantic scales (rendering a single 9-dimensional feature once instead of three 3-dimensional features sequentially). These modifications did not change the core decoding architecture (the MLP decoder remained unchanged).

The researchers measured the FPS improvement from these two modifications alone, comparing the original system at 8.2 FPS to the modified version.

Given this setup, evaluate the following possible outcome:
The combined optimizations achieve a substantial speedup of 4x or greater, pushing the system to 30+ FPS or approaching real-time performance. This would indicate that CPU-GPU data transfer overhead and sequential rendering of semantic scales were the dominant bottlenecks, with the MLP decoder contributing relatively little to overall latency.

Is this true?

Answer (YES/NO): NO